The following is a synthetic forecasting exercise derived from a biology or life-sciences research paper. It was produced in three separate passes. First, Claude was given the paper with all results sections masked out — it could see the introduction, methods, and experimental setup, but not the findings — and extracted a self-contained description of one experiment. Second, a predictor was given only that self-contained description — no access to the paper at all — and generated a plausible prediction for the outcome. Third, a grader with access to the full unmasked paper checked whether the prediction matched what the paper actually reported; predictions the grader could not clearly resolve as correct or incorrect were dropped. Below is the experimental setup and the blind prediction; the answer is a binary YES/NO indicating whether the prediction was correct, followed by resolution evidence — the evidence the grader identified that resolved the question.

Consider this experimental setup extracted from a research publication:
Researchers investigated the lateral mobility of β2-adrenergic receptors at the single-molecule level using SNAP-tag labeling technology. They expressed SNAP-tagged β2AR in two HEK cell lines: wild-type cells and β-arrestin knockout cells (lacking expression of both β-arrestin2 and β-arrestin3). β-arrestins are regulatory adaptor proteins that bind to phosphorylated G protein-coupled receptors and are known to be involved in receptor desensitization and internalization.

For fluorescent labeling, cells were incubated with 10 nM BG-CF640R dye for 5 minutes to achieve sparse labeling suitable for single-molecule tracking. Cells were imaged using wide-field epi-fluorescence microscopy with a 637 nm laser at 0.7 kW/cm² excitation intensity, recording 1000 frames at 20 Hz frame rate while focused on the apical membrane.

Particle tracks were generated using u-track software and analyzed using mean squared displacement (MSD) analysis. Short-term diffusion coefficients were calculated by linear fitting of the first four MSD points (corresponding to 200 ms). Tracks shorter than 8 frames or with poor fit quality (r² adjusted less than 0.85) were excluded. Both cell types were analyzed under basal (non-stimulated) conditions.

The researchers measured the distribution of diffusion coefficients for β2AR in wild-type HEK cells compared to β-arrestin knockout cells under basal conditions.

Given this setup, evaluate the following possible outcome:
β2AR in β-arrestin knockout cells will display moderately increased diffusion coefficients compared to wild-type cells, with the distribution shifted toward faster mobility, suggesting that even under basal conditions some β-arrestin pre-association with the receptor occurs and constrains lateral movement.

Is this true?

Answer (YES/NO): NO